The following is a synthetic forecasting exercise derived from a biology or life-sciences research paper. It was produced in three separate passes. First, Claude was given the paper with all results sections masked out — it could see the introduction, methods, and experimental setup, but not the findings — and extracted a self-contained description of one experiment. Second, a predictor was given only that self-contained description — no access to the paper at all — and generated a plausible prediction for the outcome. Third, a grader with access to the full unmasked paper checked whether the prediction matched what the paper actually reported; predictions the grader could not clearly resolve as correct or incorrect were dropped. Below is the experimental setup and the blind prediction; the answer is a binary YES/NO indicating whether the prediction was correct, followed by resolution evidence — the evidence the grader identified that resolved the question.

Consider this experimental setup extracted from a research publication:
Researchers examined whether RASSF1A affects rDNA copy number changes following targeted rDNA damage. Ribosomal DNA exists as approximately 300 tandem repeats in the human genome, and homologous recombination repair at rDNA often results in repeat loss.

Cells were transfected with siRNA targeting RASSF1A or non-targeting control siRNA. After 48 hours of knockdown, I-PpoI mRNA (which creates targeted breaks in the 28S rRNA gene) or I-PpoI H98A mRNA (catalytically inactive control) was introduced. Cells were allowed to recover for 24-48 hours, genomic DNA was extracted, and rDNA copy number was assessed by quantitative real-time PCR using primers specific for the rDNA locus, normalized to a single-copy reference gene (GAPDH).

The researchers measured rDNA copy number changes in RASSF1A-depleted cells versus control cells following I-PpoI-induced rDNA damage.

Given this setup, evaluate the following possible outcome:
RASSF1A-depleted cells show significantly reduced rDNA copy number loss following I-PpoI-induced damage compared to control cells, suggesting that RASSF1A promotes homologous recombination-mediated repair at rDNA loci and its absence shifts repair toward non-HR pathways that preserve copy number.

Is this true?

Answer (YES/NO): YES